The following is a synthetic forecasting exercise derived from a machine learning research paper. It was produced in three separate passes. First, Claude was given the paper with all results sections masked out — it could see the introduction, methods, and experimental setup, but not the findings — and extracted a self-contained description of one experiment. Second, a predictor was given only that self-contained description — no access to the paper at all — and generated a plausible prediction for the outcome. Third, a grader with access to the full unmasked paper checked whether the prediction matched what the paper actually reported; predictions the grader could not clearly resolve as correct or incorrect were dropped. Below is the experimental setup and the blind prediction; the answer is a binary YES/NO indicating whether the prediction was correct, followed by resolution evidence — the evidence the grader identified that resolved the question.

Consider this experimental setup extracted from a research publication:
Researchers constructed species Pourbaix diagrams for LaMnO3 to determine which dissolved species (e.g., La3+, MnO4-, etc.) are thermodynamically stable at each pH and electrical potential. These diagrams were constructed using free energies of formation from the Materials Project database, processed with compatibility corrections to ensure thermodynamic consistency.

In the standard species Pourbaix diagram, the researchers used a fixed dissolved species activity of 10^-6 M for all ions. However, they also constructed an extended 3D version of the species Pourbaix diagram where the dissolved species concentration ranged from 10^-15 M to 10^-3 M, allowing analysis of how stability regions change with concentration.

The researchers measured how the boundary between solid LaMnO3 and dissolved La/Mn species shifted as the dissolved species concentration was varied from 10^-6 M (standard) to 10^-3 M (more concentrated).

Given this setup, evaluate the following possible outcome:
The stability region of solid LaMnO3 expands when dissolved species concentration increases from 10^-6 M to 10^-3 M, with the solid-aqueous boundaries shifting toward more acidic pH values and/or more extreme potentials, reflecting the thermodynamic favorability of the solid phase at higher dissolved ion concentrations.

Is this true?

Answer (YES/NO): YES